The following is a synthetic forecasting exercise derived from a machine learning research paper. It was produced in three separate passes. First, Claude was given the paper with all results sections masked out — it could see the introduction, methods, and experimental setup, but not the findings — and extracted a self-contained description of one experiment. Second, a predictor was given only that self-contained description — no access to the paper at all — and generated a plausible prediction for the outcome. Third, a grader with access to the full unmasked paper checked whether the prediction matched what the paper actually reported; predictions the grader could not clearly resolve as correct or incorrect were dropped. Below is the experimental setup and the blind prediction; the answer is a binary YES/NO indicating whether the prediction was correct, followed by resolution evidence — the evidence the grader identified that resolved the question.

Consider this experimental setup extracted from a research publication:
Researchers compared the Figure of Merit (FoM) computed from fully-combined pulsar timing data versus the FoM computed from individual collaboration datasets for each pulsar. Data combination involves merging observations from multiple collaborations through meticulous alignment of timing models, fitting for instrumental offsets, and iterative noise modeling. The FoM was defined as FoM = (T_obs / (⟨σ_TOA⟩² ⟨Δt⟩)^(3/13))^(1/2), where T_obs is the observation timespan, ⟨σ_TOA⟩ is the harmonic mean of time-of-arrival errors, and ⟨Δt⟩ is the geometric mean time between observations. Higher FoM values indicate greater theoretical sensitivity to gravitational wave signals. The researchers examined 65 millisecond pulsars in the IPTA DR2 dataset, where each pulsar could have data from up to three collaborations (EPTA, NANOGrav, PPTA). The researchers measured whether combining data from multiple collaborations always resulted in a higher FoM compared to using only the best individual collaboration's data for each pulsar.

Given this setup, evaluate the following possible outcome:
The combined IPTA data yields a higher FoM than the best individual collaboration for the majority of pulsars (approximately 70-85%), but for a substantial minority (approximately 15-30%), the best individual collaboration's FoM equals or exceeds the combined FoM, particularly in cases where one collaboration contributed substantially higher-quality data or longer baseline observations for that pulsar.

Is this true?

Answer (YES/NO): NO